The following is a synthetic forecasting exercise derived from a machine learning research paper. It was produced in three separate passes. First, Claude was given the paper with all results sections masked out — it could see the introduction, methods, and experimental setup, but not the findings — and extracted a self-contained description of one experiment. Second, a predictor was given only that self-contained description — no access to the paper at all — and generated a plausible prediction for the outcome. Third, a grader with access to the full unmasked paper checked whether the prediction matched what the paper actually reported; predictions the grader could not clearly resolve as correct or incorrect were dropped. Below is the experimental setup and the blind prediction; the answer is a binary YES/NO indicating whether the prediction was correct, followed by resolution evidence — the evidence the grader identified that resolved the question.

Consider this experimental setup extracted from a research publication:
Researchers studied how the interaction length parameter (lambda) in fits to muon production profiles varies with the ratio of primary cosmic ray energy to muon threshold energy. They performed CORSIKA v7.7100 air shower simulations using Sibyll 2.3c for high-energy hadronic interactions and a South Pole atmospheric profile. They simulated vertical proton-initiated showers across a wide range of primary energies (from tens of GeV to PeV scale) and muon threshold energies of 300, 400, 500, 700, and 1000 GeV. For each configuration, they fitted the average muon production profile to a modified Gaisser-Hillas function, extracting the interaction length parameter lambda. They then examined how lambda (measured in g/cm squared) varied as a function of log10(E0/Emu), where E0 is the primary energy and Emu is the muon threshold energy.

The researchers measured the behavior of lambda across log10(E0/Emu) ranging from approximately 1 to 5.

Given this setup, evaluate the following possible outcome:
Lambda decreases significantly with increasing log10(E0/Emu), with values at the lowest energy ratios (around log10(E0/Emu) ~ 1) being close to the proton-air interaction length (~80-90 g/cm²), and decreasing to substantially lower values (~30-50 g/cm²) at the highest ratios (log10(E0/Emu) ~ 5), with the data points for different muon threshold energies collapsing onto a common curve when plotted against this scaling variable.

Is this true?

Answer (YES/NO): NO